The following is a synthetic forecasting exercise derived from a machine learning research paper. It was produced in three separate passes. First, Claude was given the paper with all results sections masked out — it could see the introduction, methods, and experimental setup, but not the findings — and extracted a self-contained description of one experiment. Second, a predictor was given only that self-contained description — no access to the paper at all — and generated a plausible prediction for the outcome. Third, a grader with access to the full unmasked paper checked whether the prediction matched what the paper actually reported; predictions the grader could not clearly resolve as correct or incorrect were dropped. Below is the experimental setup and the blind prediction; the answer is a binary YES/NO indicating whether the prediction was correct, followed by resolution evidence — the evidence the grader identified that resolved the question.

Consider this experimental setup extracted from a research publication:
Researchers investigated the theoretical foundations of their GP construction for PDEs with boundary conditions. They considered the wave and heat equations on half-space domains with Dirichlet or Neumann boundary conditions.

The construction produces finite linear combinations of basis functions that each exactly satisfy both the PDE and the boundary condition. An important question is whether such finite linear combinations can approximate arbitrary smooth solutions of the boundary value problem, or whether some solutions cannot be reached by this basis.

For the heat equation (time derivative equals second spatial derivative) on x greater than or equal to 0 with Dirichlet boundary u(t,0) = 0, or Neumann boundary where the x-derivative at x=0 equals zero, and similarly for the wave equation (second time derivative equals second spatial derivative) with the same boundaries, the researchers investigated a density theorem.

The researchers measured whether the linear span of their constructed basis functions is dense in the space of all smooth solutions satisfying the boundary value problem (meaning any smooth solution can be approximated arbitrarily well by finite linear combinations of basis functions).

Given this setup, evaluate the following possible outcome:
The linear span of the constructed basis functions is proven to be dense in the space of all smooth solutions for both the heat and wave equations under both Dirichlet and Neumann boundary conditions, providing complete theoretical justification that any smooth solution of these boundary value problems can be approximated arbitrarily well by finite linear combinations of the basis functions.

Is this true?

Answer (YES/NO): YES